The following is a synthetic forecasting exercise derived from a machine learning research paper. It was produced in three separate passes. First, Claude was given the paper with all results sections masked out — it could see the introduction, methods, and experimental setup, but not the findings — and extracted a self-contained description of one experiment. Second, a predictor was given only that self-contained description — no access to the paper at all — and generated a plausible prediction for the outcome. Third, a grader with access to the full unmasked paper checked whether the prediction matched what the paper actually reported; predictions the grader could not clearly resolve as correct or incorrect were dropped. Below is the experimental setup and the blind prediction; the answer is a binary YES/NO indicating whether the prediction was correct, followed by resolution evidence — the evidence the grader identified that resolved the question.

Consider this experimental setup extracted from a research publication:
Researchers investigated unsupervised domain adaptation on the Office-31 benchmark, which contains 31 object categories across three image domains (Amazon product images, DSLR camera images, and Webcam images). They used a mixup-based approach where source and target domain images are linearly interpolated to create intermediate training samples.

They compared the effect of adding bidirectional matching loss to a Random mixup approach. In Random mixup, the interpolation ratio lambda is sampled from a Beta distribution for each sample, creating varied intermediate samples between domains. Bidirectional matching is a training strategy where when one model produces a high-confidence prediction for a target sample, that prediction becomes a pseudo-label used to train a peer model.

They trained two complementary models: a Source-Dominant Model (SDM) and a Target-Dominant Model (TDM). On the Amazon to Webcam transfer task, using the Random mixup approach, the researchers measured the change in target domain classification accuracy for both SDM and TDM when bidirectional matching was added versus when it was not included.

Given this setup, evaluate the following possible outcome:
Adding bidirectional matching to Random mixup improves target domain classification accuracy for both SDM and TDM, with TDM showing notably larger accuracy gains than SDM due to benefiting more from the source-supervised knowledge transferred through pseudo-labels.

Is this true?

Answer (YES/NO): NO